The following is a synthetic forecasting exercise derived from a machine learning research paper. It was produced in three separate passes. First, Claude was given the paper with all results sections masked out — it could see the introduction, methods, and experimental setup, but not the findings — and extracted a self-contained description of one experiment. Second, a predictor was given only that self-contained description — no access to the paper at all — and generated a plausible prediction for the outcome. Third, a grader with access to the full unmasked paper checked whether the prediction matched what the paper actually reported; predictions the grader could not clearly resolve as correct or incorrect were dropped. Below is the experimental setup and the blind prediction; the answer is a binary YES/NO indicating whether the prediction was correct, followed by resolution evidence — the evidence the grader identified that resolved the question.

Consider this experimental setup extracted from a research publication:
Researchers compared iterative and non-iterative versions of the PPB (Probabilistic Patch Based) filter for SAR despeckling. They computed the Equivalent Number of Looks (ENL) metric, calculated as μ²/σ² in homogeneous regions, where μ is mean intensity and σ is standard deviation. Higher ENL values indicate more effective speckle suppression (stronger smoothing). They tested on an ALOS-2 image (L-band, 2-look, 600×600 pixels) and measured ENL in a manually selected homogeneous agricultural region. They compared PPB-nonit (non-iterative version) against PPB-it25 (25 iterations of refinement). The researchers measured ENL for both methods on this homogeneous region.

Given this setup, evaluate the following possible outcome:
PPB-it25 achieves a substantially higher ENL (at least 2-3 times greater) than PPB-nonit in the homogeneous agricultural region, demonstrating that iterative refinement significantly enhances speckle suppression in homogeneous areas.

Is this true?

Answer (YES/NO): NO